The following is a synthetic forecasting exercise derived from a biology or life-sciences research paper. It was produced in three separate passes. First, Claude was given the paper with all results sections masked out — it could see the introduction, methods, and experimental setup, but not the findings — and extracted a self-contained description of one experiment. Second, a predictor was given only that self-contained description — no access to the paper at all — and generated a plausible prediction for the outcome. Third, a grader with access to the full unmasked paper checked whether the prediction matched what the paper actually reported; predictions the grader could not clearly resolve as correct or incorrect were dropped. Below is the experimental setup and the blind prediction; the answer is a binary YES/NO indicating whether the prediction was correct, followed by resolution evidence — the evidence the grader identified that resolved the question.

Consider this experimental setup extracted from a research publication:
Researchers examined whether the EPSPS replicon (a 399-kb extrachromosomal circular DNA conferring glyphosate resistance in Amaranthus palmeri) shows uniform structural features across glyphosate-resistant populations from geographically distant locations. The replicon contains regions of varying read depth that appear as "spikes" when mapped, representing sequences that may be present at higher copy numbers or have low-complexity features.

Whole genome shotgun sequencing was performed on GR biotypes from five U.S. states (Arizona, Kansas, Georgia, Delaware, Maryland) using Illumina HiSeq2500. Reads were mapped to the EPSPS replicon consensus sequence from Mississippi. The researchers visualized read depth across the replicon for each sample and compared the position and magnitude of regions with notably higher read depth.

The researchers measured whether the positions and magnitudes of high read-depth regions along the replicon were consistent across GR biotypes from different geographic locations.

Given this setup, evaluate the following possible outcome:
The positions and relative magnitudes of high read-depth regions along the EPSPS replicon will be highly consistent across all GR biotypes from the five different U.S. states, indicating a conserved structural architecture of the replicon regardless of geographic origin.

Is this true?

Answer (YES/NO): YES